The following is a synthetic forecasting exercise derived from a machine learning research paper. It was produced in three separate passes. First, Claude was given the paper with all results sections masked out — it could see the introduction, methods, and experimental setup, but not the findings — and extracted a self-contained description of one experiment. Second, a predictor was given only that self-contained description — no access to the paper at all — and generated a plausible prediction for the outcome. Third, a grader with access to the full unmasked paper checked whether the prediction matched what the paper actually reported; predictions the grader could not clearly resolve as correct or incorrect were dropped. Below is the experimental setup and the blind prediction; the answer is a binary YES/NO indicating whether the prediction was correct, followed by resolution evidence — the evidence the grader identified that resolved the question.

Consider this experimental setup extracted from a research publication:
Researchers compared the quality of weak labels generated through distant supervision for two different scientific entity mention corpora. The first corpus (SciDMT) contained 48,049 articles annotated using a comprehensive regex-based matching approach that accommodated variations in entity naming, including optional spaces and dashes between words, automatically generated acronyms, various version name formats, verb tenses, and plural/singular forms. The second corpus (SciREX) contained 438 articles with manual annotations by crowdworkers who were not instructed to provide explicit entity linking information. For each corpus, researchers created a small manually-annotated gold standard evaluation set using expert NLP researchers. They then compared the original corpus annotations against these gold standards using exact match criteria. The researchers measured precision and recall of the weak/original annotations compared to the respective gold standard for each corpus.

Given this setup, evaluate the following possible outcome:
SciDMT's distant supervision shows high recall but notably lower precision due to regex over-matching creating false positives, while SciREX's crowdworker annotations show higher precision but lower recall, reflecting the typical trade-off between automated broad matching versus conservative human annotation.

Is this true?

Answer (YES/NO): NO